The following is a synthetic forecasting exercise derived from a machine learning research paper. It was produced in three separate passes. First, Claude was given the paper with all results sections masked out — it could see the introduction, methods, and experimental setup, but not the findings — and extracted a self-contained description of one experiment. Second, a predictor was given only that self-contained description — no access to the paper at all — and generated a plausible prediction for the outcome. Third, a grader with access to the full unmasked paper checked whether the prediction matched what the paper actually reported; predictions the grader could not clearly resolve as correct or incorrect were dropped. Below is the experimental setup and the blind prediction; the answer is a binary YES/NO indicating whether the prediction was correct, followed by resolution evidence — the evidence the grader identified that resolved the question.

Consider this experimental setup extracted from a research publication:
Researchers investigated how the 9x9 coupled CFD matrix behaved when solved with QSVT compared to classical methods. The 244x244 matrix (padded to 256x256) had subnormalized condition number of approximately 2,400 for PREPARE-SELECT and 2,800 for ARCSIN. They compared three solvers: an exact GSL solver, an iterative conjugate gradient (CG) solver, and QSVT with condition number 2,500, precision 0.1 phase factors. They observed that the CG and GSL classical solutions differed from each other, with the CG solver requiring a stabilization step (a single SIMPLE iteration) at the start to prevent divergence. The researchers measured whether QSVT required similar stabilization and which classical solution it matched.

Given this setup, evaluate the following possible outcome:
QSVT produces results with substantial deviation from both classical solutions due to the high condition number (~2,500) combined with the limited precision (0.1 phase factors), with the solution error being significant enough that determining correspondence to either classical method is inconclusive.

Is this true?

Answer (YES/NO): NO